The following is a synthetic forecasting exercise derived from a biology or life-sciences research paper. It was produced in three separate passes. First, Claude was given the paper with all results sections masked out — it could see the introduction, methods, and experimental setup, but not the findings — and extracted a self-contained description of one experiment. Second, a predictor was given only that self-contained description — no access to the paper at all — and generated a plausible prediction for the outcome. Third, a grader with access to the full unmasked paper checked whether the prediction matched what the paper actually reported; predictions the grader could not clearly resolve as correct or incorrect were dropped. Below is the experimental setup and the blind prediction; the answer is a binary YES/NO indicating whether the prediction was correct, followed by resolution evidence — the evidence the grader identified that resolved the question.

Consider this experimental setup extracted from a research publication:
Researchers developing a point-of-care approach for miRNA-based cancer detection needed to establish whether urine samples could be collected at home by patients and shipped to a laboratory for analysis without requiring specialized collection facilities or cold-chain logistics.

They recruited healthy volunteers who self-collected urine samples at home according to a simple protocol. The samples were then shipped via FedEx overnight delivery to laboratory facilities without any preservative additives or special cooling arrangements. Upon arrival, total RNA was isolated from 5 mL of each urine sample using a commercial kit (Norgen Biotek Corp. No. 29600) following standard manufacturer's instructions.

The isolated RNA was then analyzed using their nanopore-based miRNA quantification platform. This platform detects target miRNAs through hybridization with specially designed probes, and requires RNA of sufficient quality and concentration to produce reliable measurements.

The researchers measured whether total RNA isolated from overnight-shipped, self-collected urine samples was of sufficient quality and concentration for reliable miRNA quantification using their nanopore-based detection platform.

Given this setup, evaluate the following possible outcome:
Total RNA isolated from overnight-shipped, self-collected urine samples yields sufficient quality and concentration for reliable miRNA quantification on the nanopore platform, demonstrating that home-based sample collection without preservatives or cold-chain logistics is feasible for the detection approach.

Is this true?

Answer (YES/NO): YES